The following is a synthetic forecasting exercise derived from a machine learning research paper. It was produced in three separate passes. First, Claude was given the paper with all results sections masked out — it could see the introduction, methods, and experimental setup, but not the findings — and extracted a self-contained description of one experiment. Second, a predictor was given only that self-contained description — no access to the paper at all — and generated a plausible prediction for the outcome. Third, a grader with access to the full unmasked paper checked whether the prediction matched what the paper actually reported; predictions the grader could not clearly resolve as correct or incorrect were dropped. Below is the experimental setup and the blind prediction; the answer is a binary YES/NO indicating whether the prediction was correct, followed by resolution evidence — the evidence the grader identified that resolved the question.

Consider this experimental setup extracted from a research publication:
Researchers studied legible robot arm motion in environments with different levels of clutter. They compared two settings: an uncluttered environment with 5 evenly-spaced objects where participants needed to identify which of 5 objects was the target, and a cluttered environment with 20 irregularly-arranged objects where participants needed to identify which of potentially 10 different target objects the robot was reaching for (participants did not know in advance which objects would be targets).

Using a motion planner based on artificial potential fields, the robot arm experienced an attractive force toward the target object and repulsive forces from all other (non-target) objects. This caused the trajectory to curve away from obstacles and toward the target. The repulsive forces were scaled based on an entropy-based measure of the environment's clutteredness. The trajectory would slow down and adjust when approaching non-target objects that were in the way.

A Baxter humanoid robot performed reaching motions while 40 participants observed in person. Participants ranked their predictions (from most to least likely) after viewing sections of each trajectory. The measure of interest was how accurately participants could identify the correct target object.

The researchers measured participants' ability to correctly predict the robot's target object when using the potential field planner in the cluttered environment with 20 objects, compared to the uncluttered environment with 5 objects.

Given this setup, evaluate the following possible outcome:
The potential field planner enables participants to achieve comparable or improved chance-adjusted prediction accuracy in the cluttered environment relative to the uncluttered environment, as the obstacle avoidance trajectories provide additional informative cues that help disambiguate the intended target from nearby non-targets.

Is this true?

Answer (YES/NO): NO